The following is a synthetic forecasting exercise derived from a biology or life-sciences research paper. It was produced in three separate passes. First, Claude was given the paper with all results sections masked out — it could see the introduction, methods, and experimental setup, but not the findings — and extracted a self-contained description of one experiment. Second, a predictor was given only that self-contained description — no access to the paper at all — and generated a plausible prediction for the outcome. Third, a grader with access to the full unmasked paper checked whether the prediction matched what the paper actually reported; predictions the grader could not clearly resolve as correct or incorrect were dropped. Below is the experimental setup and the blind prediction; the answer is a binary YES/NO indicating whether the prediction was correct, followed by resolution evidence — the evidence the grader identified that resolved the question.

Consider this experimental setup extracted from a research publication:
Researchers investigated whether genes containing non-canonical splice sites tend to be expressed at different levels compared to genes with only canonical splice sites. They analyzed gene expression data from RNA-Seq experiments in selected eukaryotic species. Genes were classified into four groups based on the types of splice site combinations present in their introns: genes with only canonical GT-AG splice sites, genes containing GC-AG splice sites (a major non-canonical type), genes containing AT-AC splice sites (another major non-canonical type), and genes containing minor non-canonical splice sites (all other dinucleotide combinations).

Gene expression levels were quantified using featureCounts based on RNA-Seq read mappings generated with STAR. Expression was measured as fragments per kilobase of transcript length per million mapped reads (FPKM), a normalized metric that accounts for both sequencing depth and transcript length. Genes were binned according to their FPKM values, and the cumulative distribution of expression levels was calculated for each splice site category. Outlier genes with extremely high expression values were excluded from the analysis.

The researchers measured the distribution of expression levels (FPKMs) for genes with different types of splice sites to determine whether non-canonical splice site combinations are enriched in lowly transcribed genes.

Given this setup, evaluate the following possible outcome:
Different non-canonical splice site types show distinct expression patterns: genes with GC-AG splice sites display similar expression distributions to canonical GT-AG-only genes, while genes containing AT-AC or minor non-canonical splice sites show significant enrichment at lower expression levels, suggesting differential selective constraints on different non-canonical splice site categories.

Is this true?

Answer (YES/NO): NO